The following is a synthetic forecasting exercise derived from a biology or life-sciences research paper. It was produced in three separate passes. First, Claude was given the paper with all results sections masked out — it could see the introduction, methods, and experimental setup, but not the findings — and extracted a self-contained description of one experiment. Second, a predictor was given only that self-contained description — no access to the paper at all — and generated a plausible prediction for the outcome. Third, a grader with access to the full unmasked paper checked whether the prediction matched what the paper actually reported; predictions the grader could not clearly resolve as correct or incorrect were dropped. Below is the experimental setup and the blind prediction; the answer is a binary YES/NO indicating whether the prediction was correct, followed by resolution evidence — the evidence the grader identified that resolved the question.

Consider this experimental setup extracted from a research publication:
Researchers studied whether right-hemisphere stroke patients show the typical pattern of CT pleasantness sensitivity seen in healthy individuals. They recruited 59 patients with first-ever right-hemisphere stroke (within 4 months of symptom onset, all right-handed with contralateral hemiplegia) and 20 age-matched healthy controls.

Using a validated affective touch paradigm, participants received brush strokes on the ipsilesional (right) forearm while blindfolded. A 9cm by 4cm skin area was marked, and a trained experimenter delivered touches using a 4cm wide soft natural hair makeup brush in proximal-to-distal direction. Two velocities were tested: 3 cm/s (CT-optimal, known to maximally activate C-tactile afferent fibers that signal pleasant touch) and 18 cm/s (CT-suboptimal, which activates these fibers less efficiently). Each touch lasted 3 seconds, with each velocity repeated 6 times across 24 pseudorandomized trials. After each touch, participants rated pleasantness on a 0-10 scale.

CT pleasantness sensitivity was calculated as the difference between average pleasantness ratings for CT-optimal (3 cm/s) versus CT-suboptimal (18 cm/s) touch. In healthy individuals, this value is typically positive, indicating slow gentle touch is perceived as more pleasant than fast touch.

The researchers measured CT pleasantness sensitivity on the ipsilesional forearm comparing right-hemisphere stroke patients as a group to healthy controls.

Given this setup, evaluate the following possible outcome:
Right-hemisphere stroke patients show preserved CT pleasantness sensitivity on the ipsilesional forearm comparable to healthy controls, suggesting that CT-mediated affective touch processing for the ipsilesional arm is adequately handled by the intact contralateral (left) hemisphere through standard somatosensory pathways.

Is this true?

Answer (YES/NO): YES